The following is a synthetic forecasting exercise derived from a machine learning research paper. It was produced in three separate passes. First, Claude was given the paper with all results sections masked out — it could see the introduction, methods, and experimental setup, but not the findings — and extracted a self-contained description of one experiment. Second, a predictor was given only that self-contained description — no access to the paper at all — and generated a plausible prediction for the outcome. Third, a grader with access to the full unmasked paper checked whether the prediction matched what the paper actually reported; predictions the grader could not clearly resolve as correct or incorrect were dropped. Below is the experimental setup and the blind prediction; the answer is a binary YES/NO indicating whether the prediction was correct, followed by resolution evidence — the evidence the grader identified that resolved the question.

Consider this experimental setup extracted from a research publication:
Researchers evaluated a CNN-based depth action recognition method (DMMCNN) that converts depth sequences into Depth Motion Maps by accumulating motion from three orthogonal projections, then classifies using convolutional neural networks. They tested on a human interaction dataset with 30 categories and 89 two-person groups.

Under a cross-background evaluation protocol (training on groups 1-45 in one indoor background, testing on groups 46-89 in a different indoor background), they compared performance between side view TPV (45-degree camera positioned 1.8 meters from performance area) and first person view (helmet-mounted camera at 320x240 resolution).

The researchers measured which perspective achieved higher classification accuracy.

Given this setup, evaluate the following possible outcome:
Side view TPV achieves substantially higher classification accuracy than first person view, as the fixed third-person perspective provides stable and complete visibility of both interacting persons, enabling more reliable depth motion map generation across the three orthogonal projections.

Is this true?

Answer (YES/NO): NO